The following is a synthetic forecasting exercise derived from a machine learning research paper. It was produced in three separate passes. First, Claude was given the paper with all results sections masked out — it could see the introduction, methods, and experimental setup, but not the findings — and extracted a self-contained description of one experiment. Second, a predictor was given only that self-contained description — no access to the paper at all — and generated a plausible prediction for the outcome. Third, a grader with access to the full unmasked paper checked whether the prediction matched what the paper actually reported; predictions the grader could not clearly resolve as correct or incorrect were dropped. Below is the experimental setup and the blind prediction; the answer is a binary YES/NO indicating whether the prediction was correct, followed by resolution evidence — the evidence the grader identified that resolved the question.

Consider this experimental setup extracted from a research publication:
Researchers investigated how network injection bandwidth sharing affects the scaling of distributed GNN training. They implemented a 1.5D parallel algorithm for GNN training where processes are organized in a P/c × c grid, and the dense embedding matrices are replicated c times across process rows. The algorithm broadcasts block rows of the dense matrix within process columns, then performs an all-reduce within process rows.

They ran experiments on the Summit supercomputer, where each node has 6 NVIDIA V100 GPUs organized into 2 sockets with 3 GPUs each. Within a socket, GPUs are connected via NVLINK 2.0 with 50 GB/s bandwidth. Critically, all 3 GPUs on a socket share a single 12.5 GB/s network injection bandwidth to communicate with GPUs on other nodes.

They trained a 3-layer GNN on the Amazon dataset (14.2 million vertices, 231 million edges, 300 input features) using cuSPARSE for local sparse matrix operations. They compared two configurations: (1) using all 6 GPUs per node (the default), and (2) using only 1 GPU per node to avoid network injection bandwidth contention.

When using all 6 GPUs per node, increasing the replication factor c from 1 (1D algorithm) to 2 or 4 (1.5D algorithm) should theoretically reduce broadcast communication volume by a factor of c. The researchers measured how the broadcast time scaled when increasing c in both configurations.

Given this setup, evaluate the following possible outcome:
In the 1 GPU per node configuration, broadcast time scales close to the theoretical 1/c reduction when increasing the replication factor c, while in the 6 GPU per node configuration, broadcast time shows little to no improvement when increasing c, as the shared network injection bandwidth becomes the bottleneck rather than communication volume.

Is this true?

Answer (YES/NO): YES